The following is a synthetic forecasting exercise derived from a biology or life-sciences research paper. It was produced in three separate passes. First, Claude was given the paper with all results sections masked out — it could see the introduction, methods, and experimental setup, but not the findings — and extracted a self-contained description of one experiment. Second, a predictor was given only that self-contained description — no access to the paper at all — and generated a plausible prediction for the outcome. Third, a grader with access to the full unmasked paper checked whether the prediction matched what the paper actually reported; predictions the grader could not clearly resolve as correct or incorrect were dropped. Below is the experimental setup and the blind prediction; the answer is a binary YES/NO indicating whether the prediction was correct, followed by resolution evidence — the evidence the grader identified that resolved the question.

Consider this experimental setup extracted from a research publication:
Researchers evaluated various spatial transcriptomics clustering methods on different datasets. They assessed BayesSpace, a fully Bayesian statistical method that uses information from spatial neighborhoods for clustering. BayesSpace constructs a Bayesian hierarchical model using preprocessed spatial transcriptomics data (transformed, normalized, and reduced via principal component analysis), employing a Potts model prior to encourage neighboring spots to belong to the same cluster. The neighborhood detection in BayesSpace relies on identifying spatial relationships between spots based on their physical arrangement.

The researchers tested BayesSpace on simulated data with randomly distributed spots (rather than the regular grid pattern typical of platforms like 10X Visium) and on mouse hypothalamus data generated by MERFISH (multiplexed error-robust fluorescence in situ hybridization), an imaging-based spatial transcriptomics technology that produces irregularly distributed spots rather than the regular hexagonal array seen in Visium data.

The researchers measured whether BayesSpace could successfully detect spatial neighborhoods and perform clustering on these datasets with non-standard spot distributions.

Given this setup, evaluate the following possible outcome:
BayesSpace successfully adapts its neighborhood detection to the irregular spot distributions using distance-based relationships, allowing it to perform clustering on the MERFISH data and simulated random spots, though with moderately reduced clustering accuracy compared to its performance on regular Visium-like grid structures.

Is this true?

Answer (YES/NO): NO